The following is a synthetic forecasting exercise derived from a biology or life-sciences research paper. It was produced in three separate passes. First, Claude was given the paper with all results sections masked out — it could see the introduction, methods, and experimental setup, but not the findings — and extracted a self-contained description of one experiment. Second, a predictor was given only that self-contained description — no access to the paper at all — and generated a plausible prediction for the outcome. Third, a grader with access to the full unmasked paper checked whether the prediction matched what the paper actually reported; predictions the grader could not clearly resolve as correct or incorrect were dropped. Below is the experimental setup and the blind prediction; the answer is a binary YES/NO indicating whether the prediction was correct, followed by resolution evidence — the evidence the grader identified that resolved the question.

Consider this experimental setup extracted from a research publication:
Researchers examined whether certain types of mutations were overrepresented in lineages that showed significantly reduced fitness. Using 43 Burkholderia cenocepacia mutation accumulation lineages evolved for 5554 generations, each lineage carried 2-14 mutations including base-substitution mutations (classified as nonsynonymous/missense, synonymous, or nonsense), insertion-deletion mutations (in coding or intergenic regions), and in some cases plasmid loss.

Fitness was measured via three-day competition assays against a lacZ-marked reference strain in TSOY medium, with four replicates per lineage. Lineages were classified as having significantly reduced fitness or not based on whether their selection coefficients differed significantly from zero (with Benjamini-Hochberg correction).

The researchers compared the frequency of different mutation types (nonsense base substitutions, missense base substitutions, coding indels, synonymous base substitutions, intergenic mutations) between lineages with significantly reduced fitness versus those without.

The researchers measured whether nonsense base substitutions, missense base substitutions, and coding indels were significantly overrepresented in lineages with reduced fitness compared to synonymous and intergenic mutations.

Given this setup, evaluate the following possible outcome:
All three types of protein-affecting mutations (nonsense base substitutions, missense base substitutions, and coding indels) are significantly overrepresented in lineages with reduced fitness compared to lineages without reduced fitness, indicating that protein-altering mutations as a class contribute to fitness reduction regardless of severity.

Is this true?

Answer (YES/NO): NO